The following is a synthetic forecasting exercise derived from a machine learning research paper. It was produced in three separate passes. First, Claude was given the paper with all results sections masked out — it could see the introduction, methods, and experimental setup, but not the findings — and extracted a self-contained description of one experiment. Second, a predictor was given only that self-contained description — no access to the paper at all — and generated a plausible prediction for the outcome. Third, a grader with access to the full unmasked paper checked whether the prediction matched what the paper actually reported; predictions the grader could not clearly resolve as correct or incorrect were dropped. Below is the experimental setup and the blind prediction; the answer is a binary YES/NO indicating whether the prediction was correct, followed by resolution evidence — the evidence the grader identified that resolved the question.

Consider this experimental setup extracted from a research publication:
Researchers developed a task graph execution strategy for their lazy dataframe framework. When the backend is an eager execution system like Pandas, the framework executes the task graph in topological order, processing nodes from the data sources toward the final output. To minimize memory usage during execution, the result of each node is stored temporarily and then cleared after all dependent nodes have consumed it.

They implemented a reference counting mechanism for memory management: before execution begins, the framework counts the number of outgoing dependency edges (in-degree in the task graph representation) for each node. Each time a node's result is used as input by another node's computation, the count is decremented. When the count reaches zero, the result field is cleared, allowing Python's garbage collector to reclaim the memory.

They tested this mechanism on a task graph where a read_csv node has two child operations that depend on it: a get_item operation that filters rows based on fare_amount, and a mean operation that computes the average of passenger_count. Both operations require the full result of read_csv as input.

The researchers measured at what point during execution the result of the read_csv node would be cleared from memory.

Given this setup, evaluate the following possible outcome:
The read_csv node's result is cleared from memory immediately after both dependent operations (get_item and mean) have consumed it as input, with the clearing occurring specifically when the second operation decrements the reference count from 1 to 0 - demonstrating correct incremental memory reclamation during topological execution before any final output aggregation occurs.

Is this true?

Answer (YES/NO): YES